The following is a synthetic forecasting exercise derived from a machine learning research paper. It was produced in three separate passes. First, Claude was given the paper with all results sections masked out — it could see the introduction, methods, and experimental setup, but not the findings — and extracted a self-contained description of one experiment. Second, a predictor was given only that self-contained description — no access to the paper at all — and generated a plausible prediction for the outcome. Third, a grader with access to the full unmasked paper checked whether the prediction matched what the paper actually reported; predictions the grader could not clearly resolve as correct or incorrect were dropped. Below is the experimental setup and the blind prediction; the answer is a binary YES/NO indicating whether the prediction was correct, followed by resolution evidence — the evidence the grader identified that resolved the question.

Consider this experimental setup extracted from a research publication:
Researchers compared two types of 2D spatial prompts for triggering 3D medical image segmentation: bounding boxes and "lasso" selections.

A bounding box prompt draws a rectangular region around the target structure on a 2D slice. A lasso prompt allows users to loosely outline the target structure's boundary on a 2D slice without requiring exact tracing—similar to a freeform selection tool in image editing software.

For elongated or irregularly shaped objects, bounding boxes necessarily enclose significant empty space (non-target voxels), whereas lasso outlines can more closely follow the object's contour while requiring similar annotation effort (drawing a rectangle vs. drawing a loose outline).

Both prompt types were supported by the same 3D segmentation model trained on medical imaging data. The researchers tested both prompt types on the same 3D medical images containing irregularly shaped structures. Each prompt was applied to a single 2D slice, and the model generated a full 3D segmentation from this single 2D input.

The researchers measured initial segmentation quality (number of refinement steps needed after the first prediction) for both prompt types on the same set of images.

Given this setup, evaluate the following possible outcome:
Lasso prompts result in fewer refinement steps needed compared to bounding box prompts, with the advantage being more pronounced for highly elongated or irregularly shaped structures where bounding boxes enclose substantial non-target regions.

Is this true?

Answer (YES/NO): NO